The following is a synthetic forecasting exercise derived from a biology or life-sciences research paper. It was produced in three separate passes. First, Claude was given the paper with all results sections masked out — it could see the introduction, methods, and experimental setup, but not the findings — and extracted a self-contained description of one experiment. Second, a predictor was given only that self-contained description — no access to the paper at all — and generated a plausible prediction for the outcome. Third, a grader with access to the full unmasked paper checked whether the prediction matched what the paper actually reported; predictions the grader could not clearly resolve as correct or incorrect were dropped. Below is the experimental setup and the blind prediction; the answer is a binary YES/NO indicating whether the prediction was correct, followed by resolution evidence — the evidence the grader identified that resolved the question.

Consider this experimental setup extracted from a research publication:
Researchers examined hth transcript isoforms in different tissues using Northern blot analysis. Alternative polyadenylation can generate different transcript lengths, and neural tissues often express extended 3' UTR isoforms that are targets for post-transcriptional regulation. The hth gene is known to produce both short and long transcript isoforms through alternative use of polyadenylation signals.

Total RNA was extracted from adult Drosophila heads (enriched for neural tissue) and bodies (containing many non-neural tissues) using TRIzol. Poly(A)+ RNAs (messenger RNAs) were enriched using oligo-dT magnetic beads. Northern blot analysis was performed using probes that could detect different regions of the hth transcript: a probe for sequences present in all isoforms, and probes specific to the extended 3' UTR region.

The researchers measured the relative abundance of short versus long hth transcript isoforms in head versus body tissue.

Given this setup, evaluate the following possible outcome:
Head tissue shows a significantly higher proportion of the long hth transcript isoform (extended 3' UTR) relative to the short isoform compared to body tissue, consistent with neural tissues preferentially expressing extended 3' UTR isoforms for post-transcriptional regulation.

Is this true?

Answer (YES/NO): YES